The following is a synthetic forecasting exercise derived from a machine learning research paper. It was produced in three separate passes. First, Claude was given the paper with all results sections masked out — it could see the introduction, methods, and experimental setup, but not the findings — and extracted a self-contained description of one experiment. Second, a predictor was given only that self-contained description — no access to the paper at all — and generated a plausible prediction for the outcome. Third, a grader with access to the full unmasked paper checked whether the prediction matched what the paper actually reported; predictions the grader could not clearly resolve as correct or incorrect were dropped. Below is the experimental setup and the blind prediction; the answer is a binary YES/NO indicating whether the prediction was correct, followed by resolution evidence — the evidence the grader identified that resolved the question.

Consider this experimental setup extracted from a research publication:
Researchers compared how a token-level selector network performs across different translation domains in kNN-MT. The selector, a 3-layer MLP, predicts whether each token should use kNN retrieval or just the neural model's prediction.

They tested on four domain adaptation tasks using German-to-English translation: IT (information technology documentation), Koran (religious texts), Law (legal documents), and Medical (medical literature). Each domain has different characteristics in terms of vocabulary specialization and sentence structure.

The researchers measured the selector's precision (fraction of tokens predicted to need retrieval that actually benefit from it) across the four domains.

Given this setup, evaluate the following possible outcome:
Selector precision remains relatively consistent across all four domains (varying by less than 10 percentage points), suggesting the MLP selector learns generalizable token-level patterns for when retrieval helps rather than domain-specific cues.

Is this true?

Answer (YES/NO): NO